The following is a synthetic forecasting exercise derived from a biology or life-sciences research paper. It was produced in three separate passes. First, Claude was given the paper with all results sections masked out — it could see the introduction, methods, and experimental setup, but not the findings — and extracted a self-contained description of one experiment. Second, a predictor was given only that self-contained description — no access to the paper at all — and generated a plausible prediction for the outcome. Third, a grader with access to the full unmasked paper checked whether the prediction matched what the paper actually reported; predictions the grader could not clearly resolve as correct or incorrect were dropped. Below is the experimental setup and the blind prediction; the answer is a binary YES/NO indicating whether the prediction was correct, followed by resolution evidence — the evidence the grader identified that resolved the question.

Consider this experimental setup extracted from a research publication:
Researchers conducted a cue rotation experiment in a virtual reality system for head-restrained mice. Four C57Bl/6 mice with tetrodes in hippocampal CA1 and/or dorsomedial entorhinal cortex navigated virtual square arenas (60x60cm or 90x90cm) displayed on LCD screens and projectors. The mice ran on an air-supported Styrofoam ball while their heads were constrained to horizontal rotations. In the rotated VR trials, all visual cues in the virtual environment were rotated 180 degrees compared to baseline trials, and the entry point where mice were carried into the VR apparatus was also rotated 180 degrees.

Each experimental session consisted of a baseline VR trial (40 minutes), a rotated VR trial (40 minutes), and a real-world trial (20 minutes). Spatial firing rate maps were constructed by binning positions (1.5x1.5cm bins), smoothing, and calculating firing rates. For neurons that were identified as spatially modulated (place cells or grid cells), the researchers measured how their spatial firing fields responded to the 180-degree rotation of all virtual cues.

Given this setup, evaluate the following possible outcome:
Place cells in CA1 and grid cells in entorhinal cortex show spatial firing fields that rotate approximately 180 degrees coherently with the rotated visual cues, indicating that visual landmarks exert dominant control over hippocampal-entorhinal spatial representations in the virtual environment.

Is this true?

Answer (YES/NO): YES